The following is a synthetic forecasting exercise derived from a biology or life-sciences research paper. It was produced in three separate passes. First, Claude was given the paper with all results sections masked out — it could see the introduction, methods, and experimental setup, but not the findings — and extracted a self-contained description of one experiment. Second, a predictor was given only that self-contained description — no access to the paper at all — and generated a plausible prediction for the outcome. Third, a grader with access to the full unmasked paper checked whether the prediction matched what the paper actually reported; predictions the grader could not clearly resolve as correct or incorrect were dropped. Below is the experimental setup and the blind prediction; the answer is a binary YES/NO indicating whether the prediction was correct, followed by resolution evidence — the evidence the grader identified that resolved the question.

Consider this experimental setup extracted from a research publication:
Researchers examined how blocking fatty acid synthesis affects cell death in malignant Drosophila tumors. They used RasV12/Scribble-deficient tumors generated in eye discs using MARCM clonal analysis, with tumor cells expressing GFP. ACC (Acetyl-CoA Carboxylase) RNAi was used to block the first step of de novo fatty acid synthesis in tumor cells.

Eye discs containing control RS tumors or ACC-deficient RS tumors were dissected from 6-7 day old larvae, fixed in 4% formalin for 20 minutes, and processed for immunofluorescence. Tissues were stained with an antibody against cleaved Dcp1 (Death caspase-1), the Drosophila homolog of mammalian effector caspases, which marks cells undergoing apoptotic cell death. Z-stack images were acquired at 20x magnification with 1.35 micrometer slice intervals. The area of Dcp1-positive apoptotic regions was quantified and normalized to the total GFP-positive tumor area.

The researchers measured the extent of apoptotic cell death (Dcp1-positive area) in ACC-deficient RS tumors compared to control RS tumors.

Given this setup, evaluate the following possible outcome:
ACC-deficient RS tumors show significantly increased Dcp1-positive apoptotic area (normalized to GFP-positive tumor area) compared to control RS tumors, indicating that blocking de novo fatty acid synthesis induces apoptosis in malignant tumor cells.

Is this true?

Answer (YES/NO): YES